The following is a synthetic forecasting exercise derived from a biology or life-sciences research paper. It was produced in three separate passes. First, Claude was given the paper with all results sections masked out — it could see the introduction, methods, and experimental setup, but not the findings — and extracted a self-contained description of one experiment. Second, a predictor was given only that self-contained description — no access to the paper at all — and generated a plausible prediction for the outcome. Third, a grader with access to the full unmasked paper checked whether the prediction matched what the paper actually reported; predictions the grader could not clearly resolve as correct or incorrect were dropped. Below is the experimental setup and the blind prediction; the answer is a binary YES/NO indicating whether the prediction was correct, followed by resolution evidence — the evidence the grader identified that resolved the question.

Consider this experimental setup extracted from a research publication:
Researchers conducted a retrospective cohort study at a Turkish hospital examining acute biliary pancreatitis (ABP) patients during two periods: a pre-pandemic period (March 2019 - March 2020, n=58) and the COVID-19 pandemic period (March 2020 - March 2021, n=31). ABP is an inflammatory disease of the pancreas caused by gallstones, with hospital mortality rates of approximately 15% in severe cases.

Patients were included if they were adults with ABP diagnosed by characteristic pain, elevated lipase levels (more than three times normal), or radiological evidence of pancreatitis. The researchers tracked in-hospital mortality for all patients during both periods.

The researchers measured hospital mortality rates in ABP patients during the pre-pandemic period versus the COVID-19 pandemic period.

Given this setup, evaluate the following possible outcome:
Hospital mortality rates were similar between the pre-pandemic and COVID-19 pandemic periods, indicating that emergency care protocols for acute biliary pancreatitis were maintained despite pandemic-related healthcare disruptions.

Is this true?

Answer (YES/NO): NO